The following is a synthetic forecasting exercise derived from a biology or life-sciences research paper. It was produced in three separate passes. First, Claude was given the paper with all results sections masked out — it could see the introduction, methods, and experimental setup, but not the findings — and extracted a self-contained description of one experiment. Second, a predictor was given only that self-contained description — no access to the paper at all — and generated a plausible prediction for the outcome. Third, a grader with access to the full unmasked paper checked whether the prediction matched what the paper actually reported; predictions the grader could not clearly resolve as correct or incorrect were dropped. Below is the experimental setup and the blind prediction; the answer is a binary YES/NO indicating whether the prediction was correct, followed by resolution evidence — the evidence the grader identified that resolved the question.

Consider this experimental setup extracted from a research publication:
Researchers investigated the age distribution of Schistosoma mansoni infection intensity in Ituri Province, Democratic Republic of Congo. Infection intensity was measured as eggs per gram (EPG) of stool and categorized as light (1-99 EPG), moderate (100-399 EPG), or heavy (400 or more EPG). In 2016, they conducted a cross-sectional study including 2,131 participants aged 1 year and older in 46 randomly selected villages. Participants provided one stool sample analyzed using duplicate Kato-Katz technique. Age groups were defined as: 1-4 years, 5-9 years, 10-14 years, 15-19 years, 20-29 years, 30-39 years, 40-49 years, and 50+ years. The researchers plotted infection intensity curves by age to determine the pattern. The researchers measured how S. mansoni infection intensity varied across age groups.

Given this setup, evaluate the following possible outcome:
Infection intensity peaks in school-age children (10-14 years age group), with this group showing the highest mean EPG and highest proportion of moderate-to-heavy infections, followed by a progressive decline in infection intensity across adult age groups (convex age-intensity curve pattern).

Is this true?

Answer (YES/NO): NO